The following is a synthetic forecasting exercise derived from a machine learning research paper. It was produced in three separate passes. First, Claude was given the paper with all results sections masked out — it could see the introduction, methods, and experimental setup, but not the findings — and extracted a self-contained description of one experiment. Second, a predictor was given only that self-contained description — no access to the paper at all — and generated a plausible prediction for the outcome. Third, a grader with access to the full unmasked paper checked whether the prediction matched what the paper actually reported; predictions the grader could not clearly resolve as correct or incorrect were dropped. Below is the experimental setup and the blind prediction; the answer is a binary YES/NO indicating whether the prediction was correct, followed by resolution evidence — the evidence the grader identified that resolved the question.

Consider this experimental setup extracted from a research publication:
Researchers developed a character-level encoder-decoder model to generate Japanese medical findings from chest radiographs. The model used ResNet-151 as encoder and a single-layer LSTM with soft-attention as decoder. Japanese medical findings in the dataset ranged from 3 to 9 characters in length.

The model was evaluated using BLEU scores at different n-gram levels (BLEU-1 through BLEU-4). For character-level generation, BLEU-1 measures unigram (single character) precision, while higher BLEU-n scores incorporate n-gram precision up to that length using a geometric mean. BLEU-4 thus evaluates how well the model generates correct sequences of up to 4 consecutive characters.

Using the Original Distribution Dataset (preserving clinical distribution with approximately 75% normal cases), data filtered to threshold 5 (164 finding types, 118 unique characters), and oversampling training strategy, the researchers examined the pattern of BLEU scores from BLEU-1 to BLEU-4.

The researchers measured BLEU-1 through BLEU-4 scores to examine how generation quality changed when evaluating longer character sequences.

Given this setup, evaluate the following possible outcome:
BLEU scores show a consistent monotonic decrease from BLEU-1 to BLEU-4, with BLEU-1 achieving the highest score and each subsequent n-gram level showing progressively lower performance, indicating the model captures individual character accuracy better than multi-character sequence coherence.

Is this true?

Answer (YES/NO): YES